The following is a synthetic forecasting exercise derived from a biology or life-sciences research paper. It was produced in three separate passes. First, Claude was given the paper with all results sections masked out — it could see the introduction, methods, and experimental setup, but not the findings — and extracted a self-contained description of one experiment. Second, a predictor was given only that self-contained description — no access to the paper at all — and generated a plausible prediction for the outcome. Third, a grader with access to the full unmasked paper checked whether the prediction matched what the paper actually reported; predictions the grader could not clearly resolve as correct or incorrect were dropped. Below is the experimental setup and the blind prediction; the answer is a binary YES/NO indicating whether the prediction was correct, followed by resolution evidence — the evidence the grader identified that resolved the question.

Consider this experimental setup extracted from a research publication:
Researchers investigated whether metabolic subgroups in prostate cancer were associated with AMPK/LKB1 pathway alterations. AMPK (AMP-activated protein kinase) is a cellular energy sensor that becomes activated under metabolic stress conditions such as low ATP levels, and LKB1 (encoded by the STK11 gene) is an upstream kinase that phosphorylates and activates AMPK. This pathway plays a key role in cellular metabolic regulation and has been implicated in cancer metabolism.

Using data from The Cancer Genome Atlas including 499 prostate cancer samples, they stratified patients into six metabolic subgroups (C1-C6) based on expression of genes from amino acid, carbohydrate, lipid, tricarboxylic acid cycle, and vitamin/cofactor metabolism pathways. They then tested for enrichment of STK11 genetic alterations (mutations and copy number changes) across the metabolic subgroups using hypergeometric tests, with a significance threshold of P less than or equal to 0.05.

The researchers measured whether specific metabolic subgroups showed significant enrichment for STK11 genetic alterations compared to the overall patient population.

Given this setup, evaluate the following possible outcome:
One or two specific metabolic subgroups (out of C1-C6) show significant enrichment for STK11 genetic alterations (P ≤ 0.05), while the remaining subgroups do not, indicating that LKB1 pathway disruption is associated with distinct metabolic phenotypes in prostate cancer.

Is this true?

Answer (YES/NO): YES